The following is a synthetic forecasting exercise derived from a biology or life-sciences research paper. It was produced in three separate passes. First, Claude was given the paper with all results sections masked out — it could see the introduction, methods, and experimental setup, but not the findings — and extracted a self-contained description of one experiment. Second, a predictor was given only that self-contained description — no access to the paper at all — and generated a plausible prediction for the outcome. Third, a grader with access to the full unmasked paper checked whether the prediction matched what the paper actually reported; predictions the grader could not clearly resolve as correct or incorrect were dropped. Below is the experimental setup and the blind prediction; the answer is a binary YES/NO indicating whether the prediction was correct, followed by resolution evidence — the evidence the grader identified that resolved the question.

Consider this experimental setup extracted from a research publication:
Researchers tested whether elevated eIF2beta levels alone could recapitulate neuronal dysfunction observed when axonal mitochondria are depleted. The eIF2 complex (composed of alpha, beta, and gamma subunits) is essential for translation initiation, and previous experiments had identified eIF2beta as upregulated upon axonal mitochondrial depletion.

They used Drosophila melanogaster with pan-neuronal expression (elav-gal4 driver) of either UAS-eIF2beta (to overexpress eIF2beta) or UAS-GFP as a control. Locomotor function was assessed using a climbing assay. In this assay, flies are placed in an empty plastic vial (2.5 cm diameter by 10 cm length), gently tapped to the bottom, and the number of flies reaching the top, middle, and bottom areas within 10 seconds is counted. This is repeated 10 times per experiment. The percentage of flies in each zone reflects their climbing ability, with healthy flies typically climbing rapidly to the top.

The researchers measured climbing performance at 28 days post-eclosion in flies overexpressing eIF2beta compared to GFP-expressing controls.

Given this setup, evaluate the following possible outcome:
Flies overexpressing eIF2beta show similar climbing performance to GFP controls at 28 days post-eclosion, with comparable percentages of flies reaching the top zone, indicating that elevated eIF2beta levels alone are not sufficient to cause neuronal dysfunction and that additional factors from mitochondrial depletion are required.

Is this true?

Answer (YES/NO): NO